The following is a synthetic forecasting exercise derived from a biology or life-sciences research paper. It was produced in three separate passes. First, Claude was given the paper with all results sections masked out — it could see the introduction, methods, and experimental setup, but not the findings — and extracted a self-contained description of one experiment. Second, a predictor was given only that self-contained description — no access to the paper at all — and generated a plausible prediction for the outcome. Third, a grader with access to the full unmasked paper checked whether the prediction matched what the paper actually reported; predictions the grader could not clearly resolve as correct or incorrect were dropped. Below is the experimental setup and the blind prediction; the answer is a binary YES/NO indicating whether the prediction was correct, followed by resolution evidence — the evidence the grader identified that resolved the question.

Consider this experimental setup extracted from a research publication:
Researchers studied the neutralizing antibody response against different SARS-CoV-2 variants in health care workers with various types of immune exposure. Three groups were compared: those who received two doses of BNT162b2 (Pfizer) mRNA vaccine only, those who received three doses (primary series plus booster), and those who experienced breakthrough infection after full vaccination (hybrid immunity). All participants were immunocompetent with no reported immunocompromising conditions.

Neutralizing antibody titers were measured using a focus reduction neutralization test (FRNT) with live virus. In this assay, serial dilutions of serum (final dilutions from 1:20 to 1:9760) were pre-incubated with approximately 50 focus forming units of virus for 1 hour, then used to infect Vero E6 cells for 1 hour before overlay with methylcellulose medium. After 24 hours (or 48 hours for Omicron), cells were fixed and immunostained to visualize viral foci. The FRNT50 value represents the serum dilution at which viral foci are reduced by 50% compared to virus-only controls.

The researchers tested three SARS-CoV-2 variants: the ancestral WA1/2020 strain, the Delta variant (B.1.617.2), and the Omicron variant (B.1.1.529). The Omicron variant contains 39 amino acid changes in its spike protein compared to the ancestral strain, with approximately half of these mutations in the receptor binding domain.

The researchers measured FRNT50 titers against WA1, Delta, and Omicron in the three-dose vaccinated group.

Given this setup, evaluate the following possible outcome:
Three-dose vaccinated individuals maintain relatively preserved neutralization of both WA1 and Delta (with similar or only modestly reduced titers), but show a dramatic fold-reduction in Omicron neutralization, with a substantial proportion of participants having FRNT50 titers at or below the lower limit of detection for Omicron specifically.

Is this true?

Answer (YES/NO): NO